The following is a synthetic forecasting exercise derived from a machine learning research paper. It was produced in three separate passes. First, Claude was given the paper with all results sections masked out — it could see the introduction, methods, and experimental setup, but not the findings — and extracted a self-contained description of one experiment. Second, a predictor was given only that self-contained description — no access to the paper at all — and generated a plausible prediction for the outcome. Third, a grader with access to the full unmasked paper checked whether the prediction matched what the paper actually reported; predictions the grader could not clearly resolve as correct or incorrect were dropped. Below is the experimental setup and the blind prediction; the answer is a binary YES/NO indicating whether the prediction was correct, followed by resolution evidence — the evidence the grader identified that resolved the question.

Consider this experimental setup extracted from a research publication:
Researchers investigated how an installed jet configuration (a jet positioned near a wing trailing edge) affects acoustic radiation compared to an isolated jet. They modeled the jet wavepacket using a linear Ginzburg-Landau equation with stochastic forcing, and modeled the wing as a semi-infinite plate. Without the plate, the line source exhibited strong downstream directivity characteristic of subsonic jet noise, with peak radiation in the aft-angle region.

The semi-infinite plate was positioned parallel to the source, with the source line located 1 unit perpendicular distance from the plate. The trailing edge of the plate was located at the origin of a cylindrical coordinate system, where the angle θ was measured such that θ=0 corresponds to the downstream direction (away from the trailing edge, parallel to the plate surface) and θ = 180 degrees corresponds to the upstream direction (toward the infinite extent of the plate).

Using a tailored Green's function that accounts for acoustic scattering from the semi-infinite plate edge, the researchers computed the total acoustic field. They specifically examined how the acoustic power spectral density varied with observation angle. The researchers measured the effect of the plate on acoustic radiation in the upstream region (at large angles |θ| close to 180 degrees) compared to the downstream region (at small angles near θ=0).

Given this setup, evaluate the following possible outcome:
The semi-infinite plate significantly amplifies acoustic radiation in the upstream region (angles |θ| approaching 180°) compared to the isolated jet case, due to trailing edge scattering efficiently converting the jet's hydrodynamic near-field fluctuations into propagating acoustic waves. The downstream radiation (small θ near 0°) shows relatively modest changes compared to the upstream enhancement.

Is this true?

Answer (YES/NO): YES